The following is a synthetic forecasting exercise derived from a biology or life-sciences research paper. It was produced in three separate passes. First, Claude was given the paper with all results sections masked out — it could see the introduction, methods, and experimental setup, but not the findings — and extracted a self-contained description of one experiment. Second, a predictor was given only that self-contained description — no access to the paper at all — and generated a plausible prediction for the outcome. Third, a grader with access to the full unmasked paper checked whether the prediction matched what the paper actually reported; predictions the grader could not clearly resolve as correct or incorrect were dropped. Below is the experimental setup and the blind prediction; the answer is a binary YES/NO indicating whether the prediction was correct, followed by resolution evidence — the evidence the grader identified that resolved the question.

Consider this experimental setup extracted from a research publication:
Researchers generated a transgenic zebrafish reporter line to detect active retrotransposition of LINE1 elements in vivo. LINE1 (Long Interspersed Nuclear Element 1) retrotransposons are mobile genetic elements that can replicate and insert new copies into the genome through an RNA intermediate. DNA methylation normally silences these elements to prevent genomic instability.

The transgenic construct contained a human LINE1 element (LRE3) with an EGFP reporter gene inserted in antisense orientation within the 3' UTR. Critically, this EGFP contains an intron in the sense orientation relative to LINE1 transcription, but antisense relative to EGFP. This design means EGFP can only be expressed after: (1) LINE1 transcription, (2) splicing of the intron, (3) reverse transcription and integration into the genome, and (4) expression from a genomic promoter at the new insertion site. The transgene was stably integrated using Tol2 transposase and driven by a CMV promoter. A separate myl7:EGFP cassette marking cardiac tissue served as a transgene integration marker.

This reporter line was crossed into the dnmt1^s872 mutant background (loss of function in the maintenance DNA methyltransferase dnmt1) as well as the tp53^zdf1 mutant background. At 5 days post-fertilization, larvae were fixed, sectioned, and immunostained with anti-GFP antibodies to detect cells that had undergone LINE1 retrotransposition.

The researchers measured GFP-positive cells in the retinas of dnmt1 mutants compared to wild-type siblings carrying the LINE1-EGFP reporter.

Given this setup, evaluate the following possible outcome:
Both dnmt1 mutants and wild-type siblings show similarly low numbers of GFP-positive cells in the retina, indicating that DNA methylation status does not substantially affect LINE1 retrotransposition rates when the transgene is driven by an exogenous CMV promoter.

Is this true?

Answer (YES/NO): NO